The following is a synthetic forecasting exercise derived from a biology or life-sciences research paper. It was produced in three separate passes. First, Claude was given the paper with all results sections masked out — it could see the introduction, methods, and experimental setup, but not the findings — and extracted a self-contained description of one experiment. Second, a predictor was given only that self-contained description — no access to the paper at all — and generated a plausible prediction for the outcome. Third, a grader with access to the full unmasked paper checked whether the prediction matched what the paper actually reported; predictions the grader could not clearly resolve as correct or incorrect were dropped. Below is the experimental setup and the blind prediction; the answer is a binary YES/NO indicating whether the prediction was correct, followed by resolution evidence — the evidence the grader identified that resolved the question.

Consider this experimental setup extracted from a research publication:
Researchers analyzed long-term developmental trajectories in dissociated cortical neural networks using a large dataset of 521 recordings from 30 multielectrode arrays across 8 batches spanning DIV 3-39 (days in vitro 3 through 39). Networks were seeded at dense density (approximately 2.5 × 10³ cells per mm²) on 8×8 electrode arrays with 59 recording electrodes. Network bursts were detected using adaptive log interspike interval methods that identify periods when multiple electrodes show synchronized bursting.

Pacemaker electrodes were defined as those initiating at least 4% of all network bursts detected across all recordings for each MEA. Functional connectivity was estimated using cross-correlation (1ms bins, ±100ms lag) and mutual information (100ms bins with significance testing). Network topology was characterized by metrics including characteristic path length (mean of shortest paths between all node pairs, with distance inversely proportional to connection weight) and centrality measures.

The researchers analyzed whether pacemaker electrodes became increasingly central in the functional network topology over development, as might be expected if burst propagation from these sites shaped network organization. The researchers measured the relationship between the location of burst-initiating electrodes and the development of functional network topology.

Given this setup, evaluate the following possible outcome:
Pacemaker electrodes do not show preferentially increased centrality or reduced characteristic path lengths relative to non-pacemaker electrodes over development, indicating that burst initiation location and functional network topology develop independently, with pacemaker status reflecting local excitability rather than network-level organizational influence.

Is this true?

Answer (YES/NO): NO